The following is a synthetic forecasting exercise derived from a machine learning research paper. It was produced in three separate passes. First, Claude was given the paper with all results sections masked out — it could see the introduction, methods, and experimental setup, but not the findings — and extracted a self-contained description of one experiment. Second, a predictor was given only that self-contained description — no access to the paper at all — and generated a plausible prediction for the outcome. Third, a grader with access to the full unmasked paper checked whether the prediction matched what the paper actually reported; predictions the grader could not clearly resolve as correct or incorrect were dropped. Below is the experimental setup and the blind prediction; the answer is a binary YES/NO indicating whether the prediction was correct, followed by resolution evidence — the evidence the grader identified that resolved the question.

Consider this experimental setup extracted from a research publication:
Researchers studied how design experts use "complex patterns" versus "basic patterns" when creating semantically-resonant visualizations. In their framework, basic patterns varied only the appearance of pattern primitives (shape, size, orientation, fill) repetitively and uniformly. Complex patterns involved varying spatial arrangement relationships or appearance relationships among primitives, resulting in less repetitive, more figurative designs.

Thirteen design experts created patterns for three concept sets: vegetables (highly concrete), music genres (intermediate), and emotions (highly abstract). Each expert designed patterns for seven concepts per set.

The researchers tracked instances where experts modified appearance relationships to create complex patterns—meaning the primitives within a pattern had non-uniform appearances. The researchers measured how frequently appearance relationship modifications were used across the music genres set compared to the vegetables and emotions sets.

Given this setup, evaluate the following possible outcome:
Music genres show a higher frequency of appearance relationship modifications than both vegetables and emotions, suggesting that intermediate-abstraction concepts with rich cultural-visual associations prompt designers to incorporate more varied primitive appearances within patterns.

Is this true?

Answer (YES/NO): YES